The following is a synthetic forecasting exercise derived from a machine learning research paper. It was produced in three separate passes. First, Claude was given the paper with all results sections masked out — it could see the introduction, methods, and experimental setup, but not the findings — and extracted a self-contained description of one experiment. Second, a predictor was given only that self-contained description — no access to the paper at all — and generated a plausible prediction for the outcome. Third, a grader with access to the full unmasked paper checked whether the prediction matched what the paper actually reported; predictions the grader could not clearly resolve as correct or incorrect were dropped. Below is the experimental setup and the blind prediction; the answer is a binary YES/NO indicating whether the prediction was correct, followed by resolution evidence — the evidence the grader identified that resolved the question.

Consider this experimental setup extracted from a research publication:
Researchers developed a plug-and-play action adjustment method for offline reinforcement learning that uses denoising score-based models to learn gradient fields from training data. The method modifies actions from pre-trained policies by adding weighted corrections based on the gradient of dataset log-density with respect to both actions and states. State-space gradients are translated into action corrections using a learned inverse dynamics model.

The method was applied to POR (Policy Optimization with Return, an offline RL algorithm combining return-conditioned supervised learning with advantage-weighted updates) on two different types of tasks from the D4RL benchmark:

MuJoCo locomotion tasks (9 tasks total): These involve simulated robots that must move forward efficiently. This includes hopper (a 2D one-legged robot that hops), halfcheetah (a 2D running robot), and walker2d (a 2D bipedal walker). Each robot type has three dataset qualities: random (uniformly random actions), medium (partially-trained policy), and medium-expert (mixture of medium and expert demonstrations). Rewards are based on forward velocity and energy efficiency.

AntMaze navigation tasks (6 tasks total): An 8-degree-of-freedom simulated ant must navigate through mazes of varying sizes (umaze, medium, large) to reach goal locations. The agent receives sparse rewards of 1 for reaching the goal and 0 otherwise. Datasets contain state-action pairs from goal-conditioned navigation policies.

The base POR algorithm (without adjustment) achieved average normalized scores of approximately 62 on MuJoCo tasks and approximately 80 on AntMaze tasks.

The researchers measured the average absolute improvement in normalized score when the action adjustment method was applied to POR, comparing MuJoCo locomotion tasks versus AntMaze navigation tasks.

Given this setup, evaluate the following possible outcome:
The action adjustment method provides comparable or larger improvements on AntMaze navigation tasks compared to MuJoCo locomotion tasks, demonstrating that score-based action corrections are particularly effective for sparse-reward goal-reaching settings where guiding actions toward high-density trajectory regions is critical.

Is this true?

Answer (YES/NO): YES